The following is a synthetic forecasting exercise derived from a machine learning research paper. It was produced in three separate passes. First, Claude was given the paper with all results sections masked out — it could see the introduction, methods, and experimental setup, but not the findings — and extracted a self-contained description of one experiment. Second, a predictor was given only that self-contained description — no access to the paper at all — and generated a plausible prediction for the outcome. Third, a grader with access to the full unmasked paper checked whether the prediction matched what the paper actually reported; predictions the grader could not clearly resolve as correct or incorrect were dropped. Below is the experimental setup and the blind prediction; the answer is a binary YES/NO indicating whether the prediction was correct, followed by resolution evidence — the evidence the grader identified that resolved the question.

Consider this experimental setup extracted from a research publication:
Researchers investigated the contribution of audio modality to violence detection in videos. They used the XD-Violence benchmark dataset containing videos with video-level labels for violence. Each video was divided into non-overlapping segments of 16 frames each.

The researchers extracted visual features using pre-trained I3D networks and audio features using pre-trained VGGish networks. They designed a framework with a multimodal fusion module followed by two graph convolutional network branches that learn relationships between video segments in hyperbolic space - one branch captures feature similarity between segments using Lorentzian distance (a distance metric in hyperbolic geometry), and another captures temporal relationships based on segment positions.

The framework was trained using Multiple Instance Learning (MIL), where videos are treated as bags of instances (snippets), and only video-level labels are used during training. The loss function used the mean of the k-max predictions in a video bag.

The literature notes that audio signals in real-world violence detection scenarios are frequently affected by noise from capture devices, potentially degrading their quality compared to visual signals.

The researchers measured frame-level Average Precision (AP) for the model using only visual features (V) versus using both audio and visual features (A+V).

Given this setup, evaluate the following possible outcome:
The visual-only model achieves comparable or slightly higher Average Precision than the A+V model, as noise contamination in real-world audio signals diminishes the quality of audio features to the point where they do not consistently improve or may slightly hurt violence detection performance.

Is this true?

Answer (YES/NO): NO